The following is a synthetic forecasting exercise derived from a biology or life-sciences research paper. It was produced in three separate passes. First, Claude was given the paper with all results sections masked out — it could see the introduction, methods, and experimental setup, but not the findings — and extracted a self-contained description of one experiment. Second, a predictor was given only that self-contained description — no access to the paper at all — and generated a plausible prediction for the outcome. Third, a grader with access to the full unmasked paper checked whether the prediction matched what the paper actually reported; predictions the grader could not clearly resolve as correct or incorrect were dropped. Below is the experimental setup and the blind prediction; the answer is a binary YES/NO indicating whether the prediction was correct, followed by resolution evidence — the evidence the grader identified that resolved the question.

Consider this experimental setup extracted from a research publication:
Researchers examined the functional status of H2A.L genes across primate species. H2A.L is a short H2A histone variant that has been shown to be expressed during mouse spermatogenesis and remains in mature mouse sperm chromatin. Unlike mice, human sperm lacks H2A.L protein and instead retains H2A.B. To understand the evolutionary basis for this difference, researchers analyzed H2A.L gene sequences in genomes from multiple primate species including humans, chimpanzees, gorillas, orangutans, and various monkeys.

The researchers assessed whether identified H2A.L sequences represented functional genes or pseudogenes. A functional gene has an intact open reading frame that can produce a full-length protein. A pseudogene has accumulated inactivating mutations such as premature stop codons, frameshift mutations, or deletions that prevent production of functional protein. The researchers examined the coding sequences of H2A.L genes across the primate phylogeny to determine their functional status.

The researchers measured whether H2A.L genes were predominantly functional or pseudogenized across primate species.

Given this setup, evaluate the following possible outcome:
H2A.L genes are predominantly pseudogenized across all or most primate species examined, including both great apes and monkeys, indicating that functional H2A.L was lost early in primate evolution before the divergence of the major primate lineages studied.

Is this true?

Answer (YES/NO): NO